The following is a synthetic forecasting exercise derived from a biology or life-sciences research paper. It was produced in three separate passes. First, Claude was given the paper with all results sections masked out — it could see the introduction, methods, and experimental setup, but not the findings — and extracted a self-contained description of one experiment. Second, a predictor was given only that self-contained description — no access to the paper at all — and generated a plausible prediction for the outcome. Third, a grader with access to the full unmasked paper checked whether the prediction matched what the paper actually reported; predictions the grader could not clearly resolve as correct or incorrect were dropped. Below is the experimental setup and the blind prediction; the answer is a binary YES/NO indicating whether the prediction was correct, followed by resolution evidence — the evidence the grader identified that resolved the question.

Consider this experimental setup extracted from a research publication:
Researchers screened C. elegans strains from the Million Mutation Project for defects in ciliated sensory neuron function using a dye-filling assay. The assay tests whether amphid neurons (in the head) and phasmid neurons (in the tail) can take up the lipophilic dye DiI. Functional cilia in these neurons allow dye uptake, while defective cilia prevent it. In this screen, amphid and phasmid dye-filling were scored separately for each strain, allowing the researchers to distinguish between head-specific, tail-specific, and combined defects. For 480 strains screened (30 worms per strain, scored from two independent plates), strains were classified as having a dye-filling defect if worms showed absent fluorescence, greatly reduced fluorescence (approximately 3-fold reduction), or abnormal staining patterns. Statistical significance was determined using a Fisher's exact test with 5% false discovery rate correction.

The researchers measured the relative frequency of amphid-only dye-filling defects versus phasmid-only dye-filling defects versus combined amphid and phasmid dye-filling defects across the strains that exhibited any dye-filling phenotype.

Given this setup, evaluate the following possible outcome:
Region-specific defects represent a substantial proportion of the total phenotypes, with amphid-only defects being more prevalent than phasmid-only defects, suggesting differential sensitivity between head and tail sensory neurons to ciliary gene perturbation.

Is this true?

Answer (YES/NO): NO